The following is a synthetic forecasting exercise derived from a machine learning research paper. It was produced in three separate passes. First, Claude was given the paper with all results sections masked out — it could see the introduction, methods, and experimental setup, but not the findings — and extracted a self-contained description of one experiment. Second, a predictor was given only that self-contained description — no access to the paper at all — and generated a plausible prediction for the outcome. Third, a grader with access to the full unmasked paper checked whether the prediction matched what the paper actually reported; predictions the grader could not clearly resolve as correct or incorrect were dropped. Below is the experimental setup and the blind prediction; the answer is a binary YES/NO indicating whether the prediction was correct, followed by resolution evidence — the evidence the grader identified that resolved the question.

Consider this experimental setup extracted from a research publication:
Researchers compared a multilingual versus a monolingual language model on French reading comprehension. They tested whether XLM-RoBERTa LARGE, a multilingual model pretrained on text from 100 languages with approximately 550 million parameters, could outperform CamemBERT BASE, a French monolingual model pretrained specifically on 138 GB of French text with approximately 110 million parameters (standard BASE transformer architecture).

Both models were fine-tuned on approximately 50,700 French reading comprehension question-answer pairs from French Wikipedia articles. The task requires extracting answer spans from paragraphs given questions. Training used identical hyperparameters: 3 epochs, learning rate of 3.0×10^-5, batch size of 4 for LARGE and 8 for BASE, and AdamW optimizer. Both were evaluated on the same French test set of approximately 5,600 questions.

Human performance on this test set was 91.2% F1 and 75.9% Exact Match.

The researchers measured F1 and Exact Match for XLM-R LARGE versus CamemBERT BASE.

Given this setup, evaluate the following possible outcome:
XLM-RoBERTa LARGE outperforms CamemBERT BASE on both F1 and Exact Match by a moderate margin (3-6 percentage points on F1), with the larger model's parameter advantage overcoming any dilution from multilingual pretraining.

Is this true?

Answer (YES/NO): NO